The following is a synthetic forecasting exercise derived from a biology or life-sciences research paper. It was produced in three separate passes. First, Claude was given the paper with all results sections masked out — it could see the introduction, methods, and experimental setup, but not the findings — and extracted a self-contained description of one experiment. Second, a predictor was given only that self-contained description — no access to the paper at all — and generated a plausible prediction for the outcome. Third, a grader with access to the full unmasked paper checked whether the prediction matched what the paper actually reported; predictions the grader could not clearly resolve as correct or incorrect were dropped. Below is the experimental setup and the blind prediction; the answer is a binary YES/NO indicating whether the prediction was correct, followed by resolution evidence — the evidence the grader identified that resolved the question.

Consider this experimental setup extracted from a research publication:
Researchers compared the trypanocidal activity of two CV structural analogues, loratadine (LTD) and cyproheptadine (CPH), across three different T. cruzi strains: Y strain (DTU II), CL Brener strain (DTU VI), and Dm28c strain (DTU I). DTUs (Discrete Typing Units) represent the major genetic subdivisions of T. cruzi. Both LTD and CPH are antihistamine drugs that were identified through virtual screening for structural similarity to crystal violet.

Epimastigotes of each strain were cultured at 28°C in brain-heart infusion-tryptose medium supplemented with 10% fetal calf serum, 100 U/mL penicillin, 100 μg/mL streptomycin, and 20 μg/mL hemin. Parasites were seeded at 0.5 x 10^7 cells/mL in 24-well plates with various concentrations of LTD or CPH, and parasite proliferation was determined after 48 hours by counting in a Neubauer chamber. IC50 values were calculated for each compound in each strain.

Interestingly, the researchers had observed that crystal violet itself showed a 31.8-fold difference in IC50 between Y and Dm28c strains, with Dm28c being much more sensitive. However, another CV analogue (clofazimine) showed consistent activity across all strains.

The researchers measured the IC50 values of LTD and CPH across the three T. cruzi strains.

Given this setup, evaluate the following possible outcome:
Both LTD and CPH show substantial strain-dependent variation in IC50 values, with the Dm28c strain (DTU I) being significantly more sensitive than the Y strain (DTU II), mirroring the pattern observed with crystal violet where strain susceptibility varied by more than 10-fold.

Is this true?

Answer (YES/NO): YES